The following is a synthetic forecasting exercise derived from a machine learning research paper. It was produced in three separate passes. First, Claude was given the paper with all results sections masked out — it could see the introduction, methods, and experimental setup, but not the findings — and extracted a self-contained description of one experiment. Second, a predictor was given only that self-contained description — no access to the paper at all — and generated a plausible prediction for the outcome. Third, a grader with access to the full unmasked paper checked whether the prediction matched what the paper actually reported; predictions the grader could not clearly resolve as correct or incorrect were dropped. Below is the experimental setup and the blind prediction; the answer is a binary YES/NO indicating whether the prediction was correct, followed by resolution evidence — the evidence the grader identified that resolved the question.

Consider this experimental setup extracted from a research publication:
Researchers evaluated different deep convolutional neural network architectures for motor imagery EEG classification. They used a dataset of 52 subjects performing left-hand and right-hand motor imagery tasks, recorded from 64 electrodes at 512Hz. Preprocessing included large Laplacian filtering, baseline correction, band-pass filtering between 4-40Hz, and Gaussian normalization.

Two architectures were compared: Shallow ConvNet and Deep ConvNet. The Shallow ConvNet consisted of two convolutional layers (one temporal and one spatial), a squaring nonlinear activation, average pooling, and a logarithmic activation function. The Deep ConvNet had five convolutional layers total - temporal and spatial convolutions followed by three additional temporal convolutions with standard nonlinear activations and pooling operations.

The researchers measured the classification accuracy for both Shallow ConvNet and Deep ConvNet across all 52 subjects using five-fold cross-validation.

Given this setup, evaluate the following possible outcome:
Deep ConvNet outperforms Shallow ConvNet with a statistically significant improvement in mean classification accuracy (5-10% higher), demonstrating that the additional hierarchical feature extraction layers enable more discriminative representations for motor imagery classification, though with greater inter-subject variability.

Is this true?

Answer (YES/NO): NO